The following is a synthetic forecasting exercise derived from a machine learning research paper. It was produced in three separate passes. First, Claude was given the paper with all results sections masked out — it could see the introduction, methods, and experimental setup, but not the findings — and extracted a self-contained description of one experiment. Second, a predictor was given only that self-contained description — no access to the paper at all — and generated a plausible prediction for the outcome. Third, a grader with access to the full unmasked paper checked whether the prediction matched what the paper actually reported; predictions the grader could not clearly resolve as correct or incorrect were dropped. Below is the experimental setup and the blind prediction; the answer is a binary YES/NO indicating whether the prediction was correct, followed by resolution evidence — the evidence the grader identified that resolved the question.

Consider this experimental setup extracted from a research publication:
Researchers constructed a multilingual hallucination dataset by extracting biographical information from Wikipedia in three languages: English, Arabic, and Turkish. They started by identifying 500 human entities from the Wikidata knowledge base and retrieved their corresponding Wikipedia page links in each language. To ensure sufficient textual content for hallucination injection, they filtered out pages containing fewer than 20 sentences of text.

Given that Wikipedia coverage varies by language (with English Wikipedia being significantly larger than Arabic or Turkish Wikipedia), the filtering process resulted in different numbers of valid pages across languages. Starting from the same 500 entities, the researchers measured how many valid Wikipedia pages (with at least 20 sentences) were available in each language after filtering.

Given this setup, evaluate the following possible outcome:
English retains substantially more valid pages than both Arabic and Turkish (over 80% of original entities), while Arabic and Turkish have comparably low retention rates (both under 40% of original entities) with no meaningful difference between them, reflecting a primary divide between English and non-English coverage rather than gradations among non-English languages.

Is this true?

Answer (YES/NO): NO